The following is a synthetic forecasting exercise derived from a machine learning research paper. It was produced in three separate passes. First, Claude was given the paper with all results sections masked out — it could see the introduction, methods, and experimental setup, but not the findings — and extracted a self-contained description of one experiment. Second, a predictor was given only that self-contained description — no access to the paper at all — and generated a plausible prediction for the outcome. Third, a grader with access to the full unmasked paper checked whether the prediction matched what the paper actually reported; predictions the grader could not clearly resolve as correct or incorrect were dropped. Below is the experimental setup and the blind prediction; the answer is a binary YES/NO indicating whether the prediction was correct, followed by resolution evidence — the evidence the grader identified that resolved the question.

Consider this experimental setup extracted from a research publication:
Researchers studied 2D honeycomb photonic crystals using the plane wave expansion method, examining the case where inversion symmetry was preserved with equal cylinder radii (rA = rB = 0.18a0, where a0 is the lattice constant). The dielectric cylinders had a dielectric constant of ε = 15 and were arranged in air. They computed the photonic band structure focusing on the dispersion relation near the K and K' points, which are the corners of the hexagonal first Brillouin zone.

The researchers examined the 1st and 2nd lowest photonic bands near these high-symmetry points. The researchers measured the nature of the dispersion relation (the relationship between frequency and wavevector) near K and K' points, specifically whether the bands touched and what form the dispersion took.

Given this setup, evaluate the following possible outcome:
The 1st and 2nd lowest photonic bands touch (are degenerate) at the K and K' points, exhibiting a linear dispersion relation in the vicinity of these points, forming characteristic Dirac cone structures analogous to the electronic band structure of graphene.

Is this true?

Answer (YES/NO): YES